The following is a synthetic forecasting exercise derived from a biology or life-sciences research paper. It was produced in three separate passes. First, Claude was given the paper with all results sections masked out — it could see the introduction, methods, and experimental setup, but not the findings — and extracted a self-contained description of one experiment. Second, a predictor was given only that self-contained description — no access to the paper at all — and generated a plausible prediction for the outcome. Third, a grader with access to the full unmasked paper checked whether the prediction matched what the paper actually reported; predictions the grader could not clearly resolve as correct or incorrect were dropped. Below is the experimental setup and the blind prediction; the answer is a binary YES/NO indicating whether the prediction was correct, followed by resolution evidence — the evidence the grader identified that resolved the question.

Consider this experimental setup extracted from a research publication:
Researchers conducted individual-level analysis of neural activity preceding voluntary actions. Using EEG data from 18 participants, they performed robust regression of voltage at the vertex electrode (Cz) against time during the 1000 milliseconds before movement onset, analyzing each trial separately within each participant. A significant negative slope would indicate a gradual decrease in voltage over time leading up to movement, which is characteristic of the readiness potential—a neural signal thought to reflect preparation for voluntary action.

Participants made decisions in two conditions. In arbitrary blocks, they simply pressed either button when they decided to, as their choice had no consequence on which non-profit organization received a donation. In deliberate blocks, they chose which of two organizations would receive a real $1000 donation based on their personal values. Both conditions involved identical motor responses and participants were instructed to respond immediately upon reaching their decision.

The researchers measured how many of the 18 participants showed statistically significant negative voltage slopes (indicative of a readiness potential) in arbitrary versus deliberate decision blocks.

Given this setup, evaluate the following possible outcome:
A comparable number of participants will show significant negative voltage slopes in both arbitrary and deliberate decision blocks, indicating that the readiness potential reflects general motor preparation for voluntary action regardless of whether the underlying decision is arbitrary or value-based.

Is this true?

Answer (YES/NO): NO